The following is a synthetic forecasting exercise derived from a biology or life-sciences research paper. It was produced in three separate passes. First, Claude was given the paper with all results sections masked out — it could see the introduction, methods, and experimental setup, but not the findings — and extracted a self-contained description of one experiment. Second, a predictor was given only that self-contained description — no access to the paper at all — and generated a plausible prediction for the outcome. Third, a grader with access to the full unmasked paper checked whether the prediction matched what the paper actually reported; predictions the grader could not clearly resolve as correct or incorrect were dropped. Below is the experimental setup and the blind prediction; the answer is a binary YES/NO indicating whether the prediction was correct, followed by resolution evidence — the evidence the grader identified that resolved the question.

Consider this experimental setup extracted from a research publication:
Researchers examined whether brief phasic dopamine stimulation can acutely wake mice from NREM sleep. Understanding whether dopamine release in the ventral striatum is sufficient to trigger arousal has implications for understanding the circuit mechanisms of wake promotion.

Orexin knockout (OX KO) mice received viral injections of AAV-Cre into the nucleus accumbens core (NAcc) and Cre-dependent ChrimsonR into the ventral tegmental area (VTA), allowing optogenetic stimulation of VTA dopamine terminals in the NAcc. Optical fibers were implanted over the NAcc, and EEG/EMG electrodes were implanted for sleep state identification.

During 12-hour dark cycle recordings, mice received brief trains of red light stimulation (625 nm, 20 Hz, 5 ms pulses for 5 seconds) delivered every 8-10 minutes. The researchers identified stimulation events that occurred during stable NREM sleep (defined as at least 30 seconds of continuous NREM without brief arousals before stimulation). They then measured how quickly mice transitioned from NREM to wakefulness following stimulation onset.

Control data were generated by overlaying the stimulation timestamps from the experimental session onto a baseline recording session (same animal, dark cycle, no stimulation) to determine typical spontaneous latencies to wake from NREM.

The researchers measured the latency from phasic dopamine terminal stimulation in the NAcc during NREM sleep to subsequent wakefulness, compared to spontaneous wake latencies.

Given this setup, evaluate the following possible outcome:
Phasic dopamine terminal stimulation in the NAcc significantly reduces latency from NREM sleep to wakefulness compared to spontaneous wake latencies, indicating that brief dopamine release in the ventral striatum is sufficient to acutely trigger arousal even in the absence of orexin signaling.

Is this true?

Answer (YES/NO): NO